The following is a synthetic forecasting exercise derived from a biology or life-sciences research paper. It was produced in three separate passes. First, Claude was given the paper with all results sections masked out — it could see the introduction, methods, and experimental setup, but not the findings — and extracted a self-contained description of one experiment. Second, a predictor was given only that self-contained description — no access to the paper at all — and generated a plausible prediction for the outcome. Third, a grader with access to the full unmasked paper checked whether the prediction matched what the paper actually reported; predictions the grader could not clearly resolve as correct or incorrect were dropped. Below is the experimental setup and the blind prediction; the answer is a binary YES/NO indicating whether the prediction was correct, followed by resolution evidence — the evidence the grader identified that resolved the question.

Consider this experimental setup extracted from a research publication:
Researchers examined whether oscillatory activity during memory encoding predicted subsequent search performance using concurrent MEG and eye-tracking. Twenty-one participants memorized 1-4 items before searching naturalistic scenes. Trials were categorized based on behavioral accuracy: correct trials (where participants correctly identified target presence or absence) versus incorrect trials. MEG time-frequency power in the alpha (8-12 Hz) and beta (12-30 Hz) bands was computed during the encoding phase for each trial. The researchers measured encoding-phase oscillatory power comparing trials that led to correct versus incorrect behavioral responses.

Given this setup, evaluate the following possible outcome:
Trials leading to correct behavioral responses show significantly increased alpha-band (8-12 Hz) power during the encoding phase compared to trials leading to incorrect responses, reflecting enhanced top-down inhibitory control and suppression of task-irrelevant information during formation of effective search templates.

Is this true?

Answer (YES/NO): NO